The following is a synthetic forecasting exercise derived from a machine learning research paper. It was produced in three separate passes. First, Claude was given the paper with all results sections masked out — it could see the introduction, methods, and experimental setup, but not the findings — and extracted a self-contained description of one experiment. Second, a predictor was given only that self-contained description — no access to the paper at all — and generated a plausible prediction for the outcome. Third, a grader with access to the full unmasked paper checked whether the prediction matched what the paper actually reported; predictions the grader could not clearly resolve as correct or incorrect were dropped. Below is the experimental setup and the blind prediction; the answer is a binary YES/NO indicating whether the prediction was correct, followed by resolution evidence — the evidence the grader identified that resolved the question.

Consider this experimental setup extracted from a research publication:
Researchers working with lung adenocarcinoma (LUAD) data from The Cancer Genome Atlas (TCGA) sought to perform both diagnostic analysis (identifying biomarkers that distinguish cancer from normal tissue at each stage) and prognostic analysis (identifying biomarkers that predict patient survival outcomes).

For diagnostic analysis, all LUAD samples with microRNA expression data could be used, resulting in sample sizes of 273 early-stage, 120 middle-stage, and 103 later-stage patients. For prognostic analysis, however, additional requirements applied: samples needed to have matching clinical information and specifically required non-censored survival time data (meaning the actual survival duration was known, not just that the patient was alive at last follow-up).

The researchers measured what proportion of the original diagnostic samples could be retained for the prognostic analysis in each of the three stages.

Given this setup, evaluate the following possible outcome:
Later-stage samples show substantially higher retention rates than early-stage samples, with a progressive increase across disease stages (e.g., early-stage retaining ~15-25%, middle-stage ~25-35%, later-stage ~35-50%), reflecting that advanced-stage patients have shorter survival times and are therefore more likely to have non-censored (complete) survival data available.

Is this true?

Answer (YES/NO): NO